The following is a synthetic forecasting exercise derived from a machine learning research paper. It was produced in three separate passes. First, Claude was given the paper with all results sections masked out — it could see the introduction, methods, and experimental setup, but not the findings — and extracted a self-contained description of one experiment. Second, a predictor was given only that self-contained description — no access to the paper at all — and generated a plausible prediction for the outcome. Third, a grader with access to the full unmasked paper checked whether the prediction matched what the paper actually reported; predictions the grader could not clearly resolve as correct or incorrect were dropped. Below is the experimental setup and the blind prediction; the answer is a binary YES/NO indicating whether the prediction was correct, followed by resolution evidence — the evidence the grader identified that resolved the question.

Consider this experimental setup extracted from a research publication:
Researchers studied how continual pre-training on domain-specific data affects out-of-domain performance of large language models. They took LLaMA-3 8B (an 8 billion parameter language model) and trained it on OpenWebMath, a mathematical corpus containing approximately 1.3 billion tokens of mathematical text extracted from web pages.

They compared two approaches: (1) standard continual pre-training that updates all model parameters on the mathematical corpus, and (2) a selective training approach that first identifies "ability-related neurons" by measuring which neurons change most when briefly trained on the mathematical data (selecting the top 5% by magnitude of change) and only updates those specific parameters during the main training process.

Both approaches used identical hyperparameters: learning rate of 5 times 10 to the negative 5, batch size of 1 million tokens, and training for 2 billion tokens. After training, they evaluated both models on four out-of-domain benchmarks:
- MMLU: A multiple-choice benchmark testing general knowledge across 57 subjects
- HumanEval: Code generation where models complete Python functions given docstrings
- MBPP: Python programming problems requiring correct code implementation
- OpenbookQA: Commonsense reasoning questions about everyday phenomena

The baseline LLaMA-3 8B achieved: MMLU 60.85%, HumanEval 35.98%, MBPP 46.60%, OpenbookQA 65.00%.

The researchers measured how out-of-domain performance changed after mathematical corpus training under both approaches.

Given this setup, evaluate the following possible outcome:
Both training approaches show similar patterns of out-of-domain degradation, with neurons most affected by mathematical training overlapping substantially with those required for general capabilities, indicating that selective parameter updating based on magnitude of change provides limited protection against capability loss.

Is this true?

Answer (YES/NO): NO